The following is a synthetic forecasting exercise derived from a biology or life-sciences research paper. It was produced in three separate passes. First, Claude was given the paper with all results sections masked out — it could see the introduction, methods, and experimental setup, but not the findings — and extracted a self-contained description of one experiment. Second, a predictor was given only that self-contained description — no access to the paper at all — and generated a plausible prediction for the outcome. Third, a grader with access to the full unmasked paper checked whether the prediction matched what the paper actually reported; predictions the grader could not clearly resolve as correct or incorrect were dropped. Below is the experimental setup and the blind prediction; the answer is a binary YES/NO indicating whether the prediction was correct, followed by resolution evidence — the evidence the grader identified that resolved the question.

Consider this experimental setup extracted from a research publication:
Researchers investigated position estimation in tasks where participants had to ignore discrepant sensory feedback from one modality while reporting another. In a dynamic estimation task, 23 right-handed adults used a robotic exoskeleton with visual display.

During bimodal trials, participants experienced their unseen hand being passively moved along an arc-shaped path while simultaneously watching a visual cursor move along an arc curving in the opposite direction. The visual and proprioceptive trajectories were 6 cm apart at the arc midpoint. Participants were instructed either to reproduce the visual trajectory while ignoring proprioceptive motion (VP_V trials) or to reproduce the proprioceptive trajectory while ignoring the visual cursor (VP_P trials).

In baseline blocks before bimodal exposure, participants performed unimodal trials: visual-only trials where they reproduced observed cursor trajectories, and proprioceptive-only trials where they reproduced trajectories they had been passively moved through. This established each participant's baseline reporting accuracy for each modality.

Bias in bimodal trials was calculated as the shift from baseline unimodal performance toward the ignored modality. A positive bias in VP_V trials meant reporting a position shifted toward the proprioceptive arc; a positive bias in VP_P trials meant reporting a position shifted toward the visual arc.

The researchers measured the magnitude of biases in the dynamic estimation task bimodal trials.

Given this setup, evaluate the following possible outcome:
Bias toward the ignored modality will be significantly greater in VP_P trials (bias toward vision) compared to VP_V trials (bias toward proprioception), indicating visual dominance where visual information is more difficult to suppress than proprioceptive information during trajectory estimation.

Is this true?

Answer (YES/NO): NO